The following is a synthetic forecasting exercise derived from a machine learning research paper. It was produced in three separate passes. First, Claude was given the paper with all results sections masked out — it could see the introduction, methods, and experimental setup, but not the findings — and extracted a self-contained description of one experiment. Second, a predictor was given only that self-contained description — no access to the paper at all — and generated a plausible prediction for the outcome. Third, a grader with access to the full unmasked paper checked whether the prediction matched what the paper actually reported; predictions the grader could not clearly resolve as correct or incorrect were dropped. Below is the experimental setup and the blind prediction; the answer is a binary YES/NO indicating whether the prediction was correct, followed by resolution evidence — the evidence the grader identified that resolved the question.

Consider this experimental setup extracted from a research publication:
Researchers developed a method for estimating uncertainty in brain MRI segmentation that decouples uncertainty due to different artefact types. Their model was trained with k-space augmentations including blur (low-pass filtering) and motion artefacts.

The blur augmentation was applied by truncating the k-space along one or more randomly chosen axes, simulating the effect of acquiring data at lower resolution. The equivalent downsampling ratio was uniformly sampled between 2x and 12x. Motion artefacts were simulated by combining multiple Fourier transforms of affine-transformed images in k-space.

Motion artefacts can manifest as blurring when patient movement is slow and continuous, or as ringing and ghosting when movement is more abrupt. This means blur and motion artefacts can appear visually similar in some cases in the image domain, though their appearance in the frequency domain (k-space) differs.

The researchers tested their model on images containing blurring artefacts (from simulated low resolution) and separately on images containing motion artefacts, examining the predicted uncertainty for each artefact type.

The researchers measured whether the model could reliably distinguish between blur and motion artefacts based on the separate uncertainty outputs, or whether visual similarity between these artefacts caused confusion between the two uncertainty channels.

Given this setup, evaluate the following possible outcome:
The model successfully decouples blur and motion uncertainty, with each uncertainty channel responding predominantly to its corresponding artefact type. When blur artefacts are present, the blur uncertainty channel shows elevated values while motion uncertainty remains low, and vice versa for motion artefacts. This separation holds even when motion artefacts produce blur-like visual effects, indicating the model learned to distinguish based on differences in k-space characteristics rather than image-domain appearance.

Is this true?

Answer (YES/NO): NO